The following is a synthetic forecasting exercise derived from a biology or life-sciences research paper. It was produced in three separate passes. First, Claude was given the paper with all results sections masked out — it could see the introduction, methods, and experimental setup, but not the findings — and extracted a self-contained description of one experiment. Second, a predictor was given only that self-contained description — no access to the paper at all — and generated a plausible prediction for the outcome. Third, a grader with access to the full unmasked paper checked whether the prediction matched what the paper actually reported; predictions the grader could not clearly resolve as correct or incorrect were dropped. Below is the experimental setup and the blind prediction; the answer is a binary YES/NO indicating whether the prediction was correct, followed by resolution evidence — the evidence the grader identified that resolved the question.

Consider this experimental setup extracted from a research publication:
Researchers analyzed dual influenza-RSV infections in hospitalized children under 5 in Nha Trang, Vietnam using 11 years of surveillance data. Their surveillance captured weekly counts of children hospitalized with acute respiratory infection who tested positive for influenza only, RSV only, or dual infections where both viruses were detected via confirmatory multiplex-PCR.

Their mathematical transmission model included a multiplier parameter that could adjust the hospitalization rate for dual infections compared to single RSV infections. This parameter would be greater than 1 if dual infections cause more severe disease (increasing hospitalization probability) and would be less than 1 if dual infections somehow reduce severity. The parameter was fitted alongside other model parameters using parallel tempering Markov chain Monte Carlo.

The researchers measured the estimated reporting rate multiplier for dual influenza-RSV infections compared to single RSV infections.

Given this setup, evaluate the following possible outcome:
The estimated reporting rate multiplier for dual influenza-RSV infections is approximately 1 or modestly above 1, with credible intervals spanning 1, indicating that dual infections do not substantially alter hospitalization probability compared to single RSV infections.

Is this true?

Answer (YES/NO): NO